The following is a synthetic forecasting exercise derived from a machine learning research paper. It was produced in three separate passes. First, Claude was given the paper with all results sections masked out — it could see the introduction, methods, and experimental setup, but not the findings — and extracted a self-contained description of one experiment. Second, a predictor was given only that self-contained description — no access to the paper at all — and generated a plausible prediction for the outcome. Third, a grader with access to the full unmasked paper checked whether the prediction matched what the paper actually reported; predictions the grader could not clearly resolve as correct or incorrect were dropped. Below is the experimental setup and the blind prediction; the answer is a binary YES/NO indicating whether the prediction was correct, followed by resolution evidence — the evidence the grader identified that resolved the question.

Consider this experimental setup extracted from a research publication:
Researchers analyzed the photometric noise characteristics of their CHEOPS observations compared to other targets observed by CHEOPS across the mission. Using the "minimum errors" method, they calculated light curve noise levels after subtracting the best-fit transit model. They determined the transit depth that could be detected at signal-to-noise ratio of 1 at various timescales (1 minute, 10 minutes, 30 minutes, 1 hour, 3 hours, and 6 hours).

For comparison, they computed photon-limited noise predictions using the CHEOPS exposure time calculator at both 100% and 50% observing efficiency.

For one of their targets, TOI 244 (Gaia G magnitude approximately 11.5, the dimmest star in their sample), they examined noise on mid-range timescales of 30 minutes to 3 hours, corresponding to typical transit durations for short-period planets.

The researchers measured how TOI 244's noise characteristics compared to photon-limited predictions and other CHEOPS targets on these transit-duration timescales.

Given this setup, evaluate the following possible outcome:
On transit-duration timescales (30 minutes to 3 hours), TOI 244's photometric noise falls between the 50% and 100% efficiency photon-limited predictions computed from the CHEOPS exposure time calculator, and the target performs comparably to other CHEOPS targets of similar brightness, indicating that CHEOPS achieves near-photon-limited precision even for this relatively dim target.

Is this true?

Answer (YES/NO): NO